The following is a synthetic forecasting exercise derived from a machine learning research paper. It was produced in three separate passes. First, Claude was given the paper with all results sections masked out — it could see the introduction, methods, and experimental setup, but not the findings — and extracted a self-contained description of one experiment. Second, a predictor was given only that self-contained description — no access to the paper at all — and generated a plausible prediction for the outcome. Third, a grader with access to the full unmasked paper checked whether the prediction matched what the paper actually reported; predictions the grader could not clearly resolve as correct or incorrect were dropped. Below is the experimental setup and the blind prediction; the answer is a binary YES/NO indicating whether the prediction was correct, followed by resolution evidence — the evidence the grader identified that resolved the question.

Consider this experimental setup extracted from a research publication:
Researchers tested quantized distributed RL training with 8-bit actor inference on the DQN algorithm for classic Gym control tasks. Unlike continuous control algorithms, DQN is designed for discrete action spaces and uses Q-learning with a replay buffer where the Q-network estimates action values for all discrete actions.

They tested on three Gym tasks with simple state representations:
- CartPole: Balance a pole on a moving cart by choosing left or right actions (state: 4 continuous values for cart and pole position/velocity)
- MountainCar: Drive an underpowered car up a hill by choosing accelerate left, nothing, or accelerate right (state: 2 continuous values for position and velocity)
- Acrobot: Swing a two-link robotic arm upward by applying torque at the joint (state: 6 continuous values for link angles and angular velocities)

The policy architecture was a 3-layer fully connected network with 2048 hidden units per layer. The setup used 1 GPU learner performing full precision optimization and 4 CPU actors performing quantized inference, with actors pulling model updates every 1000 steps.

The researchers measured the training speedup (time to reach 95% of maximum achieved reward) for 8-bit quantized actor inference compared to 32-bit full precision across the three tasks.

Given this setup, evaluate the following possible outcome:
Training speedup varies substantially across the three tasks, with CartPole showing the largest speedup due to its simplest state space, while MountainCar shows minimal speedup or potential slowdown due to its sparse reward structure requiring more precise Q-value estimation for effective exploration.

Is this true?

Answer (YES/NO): NO